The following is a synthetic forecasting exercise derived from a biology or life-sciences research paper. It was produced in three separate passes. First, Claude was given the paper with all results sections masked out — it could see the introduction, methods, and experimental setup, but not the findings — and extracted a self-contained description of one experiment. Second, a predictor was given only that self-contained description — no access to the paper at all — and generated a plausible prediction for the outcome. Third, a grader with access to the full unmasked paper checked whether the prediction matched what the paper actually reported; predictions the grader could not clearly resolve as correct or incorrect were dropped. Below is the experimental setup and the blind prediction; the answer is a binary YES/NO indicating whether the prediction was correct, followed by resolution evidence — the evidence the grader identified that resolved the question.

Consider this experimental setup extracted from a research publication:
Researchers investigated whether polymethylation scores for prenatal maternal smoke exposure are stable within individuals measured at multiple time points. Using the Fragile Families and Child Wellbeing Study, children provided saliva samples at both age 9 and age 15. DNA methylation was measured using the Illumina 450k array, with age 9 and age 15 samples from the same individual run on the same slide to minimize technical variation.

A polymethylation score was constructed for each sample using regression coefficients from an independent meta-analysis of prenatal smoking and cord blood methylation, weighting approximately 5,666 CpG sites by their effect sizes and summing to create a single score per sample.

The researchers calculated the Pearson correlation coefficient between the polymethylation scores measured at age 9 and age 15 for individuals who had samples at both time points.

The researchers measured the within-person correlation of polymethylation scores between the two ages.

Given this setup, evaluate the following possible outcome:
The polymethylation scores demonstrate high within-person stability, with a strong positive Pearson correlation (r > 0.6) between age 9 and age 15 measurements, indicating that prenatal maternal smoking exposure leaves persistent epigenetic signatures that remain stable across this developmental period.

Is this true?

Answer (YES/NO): YES